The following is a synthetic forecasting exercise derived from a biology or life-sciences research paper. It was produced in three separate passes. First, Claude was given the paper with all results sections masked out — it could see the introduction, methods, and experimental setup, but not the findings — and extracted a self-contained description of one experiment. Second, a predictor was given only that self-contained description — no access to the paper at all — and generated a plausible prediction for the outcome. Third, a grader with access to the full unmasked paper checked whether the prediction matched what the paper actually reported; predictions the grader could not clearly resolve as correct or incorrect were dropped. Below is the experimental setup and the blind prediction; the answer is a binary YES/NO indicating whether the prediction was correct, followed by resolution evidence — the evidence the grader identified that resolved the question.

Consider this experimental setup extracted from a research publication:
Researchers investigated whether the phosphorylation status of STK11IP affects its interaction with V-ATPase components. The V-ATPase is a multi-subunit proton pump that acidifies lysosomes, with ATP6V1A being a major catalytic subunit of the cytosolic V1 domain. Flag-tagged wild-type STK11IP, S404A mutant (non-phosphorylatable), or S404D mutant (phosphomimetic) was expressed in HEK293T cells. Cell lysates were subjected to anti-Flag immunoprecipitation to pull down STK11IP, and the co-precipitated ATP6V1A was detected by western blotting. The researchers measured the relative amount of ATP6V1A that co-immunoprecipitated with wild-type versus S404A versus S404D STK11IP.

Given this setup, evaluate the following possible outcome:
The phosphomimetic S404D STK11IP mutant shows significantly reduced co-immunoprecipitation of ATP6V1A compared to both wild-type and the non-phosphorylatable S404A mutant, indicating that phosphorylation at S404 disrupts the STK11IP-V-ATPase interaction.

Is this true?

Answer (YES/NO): NO